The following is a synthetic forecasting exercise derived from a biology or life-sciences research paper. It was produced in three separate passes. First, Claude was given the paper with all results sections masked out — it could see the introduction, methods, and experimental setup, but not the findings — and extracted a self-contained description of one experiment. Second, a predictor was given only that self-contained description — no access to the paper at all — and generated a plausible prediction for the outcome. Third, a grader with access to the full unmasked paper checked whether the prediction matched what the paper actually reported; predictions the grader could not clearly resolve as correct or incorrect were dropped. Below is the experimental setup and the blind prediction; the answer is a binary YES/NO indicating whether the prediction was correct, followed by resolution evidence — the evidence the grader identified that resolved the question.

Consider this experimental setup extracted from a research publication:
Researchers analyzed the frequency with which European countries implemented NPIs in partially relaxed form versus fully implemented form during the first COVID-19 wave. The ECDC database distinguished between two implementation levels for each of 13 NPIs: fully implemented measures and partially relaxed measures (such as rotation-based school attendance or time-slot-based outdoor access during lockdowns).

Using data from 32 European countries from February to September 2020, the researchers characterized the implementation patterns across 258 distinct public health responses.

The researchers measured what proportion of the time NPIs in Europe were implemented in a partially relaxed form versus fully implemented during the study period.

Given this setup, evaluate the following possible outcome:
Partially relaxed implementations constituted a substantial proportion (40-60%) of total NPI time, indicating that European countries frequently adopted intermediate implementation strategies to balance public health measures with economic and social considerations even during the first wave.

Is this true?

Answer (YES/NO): NO